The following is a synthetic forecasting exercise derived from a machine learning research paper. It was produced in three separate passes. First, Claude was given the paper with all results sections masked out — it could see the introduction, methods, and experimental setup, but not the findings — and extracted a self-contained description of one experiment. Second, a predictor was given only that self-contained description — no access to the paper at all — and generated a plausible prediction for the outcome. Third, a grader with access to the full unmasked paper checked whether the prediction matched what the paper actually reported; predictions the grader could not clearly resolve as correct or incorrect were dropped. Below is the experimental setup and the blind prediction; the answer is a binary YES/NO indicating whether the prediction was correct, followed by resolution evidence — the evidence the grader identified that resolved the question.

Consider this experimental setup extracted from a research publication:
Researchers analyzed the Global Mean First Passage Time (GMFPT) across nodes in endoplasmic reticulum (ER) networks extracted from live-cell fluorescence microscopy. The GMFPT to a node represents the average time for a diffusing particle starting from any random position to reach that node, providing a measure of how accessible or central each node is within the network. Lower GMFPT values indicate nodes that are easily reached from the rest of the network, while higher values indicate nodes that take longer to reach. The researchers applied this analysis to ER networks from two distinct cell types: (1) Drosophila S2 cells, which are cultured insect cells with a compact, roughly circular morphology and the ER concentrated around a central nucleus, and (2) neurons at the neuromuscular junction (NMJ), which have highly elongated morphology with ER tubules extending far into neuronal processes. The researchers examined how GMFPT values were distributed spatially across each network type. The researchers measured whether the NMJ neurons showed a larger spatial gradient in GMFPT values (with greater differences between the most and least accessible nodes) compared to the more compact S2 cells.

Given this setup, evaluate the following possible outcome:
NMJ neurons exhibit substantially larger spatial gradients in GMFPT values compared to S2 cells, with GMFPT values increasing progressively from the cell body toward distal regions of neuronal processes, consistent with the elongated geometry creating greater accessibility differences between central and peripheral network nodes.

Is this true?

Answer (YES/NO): NO